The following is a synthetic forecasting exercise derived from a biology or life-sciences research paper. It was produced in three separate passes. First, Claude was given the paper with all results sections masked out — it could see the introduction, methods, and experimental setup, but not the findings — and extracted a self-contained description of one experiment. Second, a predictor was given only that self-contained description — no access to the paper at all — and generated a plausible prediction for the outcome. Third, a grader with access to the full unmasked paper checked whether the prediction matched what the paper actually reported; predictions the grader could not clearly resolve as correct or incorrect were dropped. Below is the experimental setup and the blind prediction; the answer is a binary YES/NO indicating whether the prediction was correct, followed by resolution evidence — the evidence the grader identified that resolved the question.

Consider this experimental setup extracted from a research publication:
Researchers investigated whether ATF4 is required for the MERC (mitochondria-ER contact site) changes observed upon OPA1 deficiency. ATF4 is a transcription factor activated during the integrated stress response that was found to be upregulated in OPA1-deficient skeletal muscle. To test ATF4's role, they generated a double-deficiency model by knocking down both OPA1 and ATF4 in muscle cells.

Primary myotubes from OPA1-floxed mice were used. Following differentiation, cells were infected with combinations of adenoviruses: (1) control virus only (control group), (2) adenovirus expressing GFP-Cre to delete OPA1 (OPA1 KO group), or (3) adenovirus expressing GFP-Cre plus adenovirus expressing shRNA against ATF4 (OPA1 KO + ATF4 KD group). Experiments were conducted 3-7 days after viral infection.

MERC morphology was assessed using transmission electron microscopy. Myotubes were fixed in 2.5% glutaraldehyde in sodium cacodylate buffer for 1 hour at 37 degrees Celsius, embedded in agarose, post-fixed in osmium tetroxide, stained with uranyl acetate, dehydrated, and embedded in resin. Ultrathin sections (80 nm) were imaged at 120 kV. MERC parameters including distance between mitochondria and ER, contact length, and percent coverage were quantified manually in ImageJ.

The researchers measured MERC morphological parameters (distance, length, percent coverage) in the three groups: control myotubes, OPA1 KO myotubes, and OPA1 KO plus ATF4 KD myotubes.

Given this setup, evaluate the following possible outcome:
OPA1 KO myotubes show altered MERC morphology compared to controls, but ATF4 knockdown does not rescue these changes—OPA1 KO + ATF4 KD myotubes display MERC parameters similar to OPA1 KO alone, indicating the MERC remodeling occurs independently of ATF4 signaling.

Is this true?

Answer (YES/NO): NO